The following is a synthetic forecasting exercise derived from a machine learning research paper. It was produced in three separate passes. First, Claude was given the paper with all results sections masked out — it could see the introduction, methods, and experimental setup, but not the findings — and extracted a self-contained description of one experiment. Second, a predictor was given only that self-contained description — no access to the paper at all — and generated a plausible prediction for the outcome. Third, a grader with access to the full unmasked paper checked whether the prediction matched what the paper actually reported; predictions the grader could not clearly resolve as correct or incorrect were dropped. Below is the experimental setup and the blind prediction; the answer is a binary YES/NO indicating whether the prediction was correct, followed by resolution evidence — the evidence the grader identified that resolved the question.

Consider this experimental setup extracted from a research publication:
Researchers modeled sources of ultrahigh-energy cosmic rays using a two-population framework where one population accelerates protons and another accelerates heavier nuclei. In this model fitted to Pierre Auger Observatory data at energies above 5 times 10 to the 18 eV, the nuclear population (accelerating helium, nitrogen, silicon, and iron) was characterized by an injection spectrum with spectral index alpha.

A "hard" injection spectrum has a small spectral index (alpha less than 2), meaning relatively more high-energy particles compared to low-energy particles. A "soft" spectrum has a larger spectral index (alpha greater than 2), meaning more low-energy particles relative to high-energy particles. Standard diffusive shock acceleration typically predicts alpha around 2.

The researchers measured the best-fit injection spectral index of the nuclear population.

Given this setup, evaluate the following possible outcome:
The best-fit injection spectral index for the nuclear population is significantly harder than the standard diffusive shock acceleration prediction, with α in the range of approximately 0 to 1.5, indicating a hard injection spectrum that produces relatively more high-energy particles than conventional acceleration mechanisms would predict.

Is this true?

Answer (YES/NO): YES